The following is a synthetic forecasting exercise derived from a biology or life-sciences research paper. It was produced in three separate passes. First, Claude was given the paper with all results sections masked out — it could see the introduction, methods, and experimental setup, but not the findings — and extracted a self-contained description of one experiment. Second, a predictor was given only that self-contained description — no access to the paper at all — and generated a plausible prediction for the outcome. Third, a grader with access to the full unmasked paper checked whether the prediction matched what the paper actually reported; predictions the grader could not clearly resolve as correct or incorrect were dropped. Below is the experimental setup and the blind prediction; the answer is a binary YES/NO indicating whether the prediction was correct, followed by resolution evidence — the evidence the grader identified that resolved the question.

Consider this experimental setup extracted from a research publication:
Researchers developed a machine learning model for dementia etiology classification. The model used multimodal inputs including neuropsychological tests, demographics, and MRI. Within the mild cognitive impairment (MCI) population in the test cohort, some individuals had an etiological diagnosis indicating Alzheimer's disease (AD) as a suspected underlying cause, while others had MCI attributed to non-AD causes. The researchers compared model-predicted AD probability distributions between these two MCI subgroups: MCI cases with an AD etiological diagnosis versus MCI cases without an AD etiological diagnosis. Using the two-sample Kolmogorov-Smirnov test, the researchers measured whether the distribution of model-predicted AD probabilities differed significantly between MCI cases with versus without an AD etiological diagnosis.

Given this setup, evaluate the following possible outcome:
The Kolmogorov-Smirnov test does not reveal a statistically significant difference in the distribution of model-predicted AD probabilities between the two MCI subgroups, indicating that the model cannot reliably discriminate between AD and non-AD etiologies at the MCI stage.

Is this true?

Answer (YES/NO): NO